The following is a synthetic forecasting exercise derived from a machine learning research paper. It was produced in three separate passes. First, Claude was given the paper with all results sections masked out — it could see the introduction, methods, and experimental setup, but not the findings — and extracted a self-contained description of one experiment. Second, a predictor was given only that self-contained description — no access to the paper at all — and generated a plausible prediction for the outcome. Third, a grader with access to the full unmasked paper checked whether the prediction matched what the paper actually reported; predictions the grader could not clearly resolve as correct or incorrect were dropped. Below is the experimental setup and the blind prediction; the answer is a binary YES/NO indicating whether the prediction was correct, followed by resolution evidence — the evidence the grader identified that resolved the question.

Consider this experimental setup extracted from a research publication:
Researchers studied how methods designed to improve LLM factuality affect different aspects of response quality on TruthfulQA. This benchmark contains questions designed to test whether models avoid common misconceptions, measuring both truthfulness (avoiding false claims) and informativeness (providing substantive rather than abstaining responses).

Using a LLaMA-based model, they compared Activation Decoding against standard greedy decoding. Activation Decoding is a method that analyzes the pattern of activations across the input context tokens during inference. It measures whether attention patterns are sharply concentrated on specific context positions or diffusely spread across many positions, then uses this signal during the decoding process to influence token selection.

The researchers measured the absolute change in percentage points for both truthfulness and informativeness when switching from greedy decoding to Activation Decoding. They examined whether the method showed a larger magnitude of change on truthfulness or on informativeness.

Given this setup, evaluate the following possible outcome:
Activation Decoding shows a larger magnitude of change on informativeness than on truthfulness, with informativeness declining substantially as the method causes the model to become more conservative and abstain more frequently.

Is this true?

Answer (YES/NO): NO